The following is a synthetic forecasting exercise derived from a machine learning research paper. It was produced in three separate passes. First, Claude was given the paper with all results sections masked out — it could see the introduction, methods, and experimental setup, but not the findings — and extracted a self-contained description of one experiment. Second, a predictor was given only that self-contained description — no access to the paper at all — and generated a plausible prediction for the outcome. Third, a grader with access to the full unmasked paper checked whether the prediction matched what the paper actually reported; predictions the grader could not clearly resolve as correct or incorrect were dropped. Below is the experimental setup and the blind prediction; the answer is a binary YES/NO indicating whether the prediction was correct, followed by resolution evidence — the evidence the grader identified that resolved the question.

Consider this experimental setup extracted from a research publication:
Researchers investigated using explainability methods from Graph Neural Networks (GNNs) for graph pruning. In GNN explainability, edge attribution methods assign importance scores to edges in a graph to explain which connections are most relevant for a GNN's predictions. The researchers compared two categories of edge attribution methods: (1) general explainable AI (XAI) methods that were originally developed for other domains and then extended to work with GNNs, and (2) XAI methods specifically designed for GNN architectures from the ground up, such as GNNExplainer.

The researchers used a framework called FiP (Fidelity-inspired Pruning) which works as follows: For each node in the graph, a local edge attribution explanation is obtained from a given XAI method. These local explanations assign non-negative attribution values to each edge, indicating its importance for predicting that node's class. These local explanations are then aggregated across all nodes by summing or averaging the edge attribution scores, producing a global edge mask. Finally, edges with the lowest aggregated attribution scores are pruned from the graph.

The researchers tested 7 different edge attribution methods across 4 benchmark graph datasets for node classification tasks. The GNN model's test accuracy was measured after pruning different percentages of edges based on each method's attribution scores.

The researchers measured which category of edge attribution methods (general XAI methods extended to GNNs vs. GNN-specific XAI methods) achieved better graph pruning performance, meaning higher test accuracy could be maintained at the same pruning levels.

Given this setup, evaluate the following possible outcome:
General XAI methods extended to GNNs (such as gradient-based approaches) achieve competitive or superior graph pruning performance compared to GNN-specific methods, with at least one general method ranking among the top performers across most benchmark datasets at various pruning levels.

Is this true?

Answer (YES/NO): YES